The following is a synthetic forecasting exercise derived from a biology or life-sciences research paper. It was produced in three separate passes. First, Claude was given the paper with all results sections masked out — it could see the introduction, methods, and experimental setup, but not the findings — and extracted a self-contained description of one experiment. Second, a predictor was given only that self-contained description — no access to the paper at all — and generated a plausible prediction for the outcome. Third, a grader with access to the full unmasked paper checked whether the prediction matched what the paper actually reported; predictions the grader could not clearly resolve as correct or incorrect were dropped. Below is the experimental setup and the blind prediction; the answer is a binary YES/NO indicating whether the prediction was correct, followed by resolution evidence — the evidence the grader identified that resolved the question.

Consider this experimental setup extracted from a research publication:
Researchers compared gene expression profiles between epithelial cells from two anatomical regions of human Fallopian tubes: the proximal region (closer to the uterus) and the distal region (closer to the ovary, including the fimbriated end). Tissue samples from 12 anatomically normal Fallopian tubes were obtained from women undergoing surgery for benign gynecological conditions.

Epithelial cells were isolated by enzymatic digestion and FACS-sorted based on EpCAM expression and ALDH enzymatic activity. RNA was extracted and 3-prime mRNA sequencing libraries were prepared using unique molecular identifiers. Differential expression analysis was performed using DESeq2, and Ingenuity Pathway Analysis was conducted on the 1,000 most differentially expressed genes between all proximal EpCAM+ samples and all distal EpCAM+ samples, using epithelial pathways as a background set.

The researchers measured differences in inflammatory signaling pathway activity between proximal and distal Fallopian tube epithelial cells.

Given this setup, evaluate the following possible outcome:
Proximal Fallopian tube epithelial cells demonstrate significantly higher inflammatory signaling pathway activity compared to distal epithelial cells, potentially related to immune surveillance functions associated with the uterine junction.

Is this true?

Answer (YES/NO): NO